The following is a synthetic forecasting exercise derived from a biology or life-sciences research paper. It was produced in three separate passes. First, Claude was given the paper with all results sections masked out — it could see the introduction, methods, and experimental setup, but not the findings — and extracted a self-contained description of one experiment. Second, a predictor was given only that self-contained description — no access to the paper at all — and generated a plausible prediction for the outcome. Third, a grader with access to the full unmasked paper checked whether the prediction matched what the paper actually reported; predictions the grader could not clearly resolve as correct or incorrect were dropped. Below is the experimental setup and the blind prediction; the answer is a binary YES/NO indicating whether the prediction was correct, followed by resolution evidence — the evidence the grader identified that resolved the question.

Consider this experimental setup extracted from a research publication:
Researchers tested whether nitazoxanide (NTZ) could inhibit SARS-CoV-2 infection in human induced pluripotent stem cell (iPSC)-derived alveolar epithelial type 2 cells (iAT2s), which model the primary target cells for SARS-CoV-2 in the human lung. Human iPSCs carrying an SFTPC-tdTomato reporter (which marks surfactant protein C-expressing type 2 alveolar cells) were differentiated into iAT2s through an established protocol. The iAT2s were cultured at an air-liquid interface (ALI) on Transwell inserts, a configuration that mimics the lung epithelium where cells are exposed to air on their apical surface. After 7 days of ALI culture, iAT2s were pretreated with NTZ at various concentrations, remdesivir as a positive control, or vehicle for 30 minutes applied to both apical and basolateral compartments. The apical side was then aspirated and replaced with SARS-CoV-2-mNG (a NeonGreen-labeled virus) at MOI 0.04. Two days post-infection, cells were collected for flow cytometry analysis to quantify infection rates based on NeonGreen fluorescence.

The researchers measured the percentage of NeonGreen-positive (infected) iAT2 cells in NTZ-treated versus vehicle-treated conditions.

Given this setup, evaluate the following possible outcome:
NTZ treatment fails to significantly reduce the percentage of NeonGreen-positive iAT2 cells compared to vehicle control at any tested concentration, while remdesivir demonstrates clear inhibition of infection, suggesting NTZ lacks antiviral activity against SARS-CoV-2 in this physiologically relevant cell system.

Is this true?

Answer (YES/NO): NO